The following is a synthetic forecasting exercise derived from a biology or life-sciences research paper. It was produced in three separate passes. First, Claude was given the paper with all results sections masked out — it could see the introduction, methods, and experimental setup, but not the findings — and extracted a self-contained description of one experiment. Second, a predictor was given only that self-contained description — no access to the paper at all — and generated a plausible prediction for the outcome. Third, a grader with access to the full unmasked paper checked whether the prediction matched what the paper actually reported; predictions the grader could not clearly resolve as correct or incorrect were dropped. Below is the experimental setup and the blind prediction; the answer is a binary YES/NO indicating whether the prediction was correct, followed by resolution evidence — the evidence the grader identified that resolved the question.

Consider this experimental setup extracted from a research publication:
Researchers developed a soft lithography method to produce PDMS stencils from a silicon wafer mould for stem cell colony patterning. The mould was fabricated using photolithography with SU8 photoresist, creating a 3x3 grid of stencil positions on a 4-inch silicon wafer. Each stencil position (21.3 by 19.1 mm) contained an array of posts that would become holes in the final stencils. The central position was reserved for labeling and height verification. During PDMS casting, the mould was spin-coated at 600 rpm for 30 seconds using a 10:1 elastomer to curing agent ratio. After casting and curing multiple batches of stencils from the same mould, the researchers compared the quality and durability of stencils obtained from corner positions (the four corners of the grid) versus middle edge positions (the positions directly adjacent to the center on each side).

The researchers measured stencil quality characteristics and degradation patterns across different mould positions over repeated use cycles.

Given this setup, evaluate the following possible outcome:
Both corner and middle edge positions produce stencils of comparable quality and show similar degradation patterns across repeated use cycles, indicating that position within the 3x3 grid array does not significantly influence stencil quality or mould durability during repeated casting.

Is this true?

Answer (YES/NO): NO